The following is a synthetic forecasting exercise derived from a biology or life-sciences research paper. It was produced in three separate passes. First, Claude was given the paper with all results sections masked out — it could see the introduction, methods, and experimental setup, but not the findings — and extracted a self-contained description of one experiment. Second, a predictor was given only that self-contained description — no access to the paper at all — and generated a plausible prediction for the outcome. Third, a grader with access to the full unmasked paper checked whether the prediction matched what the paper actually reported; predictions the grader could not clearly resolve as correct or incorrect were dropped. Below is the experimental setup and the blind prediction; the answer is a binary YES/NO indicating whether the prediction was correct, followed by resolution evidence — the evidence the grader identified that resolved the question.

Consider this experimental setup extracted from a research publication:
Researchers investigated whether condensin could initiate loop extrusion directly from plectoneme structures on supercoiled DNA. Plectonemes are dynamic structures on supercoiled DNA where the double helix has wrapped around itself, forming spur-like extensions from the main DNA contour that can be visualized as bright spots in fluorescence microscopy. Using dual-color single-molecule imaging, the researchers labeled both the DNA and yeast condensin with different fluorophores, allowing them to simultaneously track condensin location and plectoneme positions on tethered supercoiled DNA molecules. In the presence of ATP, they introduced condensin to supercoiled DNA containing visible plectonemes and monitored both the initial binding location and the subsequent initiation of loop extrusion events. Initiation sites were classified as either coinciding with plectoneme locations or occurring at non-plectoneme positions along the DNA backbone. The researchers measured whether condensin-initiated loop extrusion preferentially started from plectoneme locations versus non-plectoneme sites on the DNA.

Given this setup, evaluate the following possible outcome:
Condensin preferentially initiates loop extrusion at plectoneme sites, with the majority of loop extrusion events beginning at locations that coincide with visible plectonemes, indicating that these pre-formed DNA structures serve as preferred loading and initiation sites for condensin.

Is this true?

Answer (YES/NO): YES